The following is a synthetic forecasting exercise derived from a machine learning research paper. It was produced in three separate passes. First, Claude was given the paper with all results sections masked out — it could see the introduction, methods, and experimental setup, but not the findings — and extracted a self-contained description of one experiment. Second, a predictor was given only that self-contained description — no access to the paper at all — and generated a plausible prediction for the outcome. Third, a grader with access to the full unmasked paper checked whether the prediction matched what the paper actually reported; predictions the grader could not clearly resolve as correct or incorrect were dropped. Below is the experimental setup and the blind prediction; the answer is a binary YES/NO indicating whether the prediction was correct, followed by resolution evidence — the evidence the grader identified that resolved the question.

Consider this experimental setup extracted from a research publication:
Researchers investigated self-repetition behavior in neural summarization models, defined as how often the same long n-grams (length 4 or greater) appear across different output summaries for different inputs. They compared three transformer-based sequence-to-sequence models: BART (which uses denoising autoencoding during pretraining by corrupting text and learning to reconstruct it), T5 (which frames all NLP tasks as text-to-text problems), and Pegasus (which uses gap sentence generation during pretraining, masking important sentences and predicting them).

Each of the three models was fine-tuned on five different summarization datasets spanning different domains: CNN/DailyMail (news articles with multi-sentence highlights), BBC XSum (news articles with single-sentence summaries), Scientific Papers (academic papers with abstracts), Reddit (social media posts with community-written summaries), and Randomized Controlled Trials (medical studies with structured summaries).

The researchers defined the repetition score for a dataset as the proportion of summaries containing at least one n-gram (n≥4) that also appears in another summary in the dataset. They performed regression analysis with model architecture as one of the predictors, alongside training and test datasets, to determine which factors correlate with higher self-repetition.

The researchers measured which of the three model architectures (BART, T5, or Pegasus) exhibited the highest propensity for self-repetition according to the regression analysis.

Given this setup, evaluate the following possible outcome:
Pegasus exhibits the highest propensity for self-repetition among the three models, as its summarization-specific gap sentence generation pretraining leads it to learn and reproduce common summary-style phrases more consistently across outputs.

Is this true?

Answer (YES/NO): NO